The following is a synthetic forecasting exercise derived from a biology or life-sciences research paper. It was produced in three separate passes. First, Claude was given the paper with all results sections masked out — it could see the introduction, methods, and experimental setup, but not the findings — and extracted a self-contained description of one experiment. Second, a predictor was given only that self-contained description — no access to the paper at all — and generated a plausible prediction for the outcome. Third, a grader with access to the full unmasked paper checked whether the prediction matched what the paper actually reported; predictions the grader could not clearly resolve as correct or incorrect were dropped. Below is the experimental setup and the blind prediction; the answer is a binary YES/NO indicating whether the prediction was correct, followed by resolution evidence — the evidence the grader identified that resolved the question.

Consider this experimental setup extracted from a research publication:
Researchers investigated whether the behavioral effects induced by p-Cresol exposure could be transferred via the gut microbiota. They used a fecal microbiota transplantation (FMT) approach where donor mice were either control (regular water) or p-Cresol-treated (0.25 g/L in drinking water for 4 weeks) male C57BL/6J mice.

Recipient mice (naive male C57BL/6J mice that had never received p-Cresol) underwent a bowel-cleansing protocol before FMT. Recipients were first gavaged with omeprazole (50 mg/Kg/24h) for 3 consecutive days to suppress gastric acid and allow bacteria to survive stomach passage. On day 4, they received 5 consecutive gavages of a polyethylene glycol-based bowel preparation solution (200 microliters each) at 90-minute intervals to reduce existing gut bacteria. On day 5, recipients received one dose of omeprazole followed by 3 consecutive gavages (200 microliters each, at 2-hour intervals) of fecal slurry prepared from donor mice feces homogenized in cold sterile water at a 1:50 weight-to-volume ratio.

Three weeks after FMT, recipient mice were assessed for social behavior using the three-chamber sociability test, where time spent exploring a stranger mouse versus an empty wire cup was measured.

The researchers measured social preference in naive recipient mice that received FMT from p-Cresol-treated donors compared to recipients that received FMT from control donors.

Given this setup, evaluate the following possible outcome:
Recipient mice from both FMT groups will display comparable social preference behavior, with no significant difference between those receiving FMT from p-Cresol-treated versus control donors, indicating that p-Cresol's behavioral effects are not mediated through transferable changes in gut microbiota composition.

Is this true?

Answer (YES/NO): NO